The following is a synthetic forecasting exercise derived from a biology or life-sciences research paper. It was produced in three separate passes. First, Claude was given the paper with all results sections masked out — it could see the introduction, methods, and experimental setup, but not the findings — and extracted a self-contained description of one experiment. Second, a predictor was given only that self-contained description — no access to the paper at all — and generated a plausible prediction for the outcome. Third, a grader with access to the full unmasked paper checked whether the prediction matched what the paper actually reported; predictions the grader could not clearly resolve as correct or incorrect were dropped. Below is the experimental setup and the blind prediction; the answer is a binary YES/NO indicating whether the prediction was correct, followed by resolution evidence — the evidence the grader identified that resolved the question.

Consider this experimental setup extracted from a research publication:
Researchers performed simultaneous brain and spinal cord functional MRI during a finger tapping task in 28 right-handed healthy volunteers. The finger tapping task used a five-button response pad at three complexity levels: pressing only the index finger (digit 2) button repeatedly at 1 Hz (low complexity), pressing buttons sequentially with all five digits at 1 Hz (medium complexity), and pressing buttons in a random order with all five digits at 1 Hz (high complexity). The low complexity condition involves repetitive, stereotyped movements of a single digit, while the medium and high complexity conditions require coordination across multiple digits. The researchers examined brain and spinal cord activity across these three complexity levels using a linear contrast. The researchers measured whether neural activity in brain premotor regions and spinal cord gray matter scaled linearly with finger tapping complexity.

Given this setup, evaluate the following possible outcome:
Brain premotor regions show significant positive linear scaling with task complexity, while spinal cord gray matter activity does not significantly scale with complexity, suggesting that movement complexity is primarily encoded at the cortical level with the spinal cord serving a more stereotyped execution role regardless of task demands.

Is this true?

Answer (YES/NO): NO